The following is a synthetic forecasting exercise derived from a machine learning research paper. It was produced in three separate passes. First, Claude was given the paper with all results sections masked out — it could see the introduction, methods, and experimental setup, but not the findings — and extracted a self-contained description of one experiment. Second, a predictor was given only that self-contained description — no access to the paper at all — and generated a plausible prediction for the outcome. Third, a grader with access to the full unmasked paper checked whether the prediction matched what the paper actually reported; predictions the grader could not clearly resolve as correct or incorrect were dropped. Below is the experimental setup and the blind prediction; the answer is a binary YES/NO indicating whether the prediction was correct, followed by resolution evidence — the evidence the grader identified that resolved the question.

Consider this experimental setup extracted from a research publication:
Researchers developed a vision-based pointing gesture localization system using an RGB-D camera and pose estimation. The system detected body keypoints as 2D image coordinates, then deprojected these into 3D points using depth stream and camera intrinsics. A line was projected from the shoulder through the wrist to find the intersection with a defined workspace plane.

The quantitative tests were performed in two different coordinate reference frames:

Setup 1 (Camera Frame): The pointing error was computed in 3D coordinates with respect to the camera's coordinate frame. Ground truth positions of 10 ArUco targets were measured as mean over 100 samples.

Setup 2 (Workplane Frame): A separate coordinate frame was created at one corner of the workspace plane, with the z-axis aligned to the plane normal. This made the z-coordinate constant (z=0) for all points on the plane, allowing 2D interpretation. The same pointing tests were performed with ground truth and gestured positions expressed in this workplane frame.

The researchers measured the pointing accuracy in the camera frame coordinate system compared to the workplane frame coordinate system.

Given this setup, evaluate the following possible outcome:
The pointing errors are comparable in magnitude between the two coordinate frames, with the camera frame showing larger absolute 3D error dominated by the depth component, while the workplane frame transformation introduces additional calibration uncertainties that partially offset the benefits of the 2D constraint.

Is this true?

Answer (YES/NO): NO